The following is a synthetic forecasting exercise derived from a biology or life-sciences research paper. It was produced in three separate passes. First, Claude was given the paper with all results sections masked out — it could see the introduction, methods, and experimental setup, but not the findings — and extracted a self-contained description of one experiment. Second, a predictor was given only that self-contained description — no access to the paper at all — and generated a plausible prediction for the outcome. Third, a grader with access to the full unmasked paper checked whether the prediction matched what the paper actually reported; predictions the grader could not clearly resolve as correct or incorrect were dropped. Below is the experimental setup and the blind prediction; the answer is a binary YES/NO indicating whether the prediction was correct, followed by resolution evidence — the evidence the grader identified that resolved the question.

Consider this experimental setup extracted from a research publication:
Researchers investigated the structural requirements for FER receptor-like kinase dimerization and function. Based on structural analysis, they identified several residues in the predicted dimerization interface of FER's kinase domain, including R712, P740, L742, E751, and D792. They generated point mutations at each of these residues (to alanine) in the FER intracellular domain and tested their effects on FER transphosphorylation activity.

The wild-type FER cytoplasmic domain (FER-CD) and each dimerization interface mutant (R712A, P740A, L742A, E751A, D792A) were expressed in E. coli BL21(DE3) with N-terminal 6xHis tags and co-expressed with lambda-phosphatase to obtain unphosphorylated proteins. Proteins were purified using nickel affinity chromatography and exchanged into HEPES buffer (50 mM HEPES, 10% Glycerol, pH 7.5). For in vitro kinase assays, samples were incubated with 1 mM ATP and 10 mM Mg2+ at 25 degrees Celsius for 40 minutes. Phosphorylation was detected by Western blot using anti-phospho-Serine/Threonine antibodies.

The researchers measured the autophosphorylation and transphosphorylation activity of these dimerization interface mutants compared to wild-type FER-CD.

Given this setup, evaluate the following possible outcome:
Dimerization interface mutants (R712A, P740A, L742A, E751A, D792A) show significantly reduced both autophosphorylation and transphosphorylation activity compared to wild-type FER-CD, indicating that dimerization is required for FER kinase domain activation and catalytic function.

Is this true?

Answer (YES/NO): NO